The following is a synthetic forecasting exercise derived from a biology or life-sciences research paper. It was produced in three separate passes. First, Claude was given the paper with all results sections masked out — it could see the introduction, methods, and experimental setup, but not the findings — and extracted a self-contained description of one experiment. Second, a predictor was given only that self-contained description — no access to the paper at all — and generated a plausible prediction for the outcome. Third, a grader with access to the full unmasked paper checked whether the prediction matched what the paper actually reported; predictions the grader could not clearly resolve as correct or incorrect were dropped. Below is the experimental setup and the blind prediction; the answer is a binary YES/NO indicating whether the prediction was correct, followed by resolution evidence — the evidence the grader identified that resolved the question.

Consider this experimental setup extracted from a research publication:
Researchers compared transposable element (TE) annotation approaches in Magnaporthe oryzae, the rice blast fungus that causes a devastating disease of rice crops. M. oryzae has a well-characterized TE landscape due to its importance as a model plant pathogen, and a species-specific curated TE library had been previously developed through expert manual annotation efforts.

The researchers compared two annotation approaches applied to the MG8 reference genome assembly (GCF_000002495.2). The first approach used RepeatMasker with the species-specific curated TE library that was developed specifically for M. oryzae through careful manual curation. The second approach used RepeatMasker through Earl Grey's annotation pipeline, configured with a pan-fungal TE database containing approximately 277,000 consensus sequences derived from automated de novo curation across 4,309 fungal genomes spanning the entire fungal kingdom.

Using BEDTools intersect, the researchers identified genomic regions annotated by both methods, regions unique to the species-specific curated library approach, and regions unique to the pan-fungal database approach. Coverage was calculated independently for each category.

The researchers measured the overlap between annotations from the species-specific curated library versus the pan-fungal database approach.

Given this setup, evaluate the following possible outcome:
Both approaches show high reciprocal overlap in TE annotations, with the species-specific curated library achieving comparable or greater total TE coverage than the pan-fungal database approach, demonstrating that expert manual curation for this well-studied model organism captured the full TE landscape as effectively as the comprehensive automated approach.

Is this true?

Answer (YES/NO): NO